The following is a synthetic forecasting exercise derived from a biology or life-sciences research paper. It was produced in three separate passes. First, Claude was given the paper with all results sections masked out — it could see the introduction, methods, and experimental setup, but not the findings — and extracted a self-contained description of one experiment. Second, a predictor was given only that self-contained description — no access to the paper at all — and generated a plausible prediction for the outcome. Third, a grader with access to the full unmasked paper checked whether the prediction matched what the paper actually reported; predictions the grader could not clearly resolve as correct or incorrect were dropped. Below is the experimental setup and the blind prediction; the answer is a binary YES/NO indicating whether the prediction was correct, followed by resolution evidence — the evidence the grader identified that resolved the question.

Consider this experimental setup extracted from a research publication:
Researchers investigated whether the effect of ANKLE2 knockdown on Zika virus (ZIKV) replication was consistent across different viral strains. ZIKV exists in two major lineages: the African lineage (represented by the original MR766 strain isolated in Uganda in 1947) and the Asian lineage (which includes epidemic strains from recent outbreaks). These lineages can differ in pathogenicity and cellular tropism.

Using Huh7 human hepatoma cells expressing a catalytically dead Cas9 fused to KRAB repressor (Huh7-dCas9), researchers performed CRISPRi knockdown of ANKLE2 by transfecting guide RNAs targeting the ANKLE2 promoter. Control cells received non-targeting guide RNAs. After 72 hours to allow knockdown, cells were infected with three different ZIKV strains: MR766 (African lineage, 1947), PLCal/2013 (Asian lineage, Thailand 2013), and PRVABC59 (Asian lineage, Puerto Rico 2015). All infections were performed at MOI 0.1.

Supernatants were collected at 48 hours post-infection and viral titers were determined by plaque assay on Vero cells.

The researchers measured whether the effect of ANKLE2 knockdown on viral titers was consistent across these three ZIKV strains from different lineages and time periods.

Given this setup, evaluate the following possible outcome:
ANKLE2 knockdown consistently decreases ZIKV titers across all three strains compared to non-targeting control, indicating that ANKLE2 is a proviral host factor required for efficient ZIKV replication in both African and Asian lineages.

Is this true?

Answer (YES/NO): NO